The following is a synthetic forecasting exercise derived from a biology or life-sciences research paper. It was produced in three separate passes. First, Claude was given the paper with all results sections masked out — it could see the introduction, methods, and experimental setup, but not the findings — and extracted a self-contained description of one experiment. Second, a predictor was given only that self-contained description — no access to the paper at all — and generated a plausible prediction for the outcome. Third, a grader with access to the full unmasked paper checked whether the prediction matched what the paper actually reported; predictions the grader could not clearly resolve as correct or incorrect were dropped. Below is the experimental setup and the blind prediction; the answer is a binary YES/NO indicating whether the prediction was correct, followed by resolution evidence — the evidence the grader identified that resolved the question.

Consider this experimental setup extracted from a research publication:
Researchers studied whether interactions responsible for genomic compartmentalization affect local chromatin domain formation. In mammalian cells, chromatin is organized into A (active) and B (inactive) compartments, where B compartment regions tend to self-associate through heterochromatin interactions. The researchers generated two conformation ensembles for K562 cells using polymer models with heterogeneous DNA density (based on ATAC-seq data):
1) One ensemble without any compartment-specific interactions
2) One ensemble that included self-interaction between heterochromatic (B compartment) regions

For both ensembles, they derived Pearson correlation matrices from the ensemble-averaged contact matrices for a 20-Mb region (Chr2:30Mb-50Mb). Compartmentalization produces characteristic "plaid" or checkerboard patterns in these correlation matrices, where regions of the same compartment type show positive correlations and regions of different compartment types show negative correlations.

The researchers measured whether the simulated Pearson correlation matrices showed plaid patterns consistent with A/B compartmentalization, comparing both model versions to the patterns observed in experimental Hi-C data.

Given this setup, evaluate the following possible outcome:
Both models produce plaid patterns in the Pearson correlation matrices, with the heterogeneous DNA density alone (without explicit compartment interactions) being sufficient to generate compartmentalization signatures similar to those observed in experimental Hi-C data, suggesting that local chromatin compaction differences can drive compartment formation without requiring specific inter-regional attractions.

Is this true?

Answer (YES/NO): NO